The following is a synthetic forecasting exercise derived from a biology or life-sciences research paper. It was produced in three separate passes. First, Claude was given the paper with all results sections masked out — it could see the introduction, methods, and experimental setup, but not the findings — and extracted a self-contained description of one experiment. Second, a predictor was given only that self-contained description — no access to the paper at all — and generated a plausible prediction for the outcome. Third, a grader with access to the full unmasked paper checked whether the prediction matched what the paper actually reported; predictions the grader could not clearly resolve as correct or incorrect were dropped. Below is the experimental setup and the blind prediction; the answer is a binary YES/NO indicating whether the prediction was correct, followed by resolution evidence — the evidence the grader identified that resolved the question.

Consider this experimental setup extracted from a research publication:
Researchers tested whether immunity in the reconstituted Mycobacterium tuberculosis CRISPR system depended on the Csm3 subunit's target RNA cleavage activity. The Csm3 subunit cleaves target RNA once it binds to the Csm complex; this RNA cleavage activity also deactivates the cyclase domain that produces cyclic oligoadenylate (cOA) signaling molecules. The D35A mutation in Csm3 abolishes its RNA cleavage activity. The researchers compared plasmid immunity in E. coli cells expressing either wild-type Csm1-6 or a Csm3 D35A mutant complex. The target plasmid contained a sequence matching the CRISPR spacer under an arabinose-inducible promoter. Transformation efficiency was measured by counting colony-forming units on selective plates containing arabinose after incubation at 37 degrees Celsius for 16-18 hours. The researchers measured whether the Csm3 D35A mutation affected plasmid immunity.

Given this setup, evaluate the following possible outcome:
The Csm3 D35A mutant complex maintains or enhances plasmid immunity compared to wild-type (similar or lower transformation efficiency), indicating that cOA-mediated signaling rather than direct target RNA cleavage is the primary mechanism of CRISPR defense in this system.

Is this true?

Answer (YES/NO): YES